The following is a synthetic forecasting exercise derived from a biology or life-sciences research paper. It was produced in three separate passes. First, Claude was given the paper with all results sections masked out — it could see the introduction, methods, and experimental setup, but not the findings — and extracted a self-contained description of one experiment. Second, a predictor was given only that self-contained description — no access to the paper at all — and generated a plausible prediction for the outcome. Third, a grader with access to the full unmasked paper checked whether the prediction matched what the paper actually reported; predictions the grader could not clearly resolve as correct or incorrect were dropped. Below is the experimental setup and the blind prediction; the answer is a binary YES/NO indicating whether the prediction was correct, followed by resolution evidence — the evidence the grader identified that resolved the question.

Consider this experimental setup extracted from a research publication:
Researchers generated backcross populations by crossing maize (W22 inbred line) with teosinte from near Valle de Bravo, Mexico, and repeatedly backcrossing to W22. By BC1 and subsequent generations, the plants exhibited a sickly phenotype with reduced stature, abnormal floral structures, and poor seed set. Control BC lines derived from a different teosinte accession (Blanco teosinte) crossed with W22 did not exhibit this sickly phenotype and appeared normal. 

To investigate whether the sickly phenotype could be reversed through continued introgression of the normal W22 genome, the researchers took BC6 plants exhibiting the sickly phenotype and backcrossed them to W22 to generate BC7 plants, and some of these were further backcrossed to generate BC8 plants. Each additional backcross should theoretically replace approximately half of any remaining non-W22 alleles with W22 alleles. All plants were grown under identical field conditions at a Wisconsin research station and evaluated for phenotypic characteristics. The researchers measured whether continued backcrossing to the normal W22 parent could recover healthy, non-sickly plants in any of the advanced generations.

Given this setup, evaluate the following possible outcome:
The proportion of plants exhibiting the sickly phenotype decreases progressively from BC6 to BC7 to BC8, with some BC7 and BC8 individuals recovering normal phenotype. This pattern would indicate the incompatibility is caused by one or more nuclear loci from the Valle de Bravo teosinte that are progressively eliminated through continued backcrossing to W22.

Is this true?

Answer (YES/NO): NO